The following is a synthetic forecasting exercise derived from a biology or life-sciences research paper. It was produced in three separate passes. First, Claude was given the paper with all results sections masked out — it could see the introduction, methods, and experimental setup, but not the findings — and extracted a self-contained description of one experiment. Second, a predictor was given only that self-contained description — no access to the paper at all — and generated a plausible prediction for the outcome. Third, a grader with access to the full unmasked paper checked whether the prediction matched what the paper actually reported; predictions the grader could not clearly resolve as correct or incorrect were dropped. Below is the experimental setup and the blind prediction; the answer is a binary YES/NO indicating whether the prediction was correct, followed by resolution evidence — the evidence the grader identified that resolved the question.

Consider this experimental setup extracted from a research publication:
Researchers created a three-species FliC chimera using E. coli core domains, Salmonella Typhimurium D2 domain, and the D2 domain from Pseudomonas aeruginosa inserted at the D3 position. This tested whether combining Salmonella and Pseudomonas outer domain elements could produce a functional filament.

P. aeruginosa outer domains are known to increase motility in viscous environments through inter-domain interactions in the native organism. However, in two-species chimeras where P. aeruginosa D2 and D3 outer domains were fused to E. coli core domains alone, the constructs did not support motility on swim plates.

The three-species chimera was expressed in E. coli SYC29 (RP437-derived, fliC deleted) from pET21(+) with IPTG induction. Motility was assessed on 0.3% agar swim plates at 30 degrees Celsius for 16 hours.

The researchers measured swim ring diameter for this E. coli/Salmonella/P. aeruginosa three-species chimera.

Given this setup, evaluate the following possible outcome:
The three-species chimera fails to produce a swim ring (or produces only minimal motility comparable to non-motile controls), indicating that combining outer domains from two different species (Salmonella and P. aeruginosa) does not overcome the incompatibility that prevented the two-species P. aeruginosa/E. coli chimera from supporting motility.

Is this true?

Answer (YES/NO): NO